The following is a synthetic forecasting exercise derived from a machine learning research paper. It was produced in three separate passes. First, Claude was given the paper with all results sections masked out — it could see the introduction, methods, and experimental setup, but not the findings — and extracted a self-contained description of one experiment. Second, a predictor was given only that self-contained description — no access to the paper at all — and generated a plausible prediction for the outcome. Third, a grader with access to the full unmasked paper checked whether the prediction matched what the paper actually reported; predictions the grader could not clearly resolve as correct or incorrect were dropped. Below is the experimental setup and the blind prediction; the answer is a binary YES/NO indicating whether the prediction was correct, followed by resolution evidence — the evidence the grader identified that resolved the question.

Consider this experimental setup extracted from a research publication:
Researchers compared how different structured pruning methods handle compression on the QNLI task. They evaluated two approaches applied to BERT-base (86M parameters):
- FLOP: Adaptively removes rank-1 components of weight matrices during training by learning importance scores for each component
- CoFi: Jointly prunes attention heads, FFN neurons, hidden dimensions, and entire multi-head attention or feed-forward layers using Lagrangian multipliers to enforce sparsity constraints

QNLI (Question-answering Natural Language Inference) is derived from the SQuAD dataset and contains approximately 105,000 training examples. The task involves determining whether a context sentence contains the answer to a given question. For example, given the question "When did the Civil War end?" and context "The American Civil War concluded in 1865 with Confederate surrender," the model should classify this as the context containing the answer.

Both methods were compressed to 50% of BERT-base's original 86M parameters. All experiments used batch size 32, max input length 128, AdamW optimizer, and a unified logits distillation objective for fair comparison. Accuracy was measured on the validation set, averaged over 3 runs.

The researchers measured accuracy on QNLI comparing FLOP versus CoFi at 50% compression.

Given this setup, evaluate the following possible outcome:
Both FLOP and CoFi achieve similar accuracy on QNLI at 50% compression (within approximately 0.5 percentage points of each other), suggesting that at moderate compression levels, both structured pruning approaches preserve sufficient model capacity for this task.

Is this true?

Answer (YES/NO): YES